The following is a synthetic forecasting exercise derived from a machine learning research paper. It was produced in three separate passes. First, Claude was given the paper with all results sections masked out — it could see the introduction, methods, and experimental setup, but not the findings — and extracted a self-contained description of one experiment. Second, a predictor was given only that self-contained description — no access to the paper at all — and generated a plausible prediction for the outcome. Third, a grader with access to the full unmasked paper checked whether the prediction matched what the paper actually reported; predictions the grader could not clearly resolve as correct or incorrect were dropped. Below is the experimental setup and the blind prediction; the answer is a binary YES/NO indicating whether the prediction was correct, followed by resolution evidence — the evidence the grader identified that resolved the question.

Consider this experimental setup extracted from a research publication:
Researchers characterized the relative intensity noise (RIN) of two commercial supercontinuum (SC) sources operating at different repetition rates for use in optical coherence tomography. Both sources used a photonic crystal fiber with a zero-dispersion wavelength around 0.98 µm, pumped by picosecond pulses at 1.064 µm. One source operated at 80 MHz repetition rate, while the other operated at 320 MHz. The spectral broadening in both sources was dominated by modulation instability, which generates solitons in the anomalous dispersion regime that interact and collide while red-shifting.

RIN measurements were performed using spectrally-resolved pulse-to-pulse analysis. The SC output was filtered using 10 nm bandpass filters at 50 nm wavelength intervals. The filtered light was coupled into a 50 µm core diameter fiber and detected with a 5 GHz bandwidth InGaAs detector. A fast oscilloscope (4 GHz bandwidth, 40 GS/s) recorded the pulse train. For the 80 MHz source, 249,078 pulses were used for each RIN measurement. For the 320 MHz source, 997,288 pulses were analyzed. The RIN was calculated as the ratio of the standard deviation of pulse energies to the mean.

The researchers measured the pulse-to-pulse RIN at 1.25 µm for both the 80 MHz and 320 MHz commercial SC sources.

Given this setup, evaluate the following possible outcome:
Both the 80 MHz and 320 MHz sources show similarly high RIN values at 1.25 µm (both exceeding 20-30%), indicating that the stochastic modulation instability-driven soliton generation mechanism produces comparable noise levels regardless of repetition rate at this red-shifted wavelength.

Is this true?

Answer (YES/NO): NO